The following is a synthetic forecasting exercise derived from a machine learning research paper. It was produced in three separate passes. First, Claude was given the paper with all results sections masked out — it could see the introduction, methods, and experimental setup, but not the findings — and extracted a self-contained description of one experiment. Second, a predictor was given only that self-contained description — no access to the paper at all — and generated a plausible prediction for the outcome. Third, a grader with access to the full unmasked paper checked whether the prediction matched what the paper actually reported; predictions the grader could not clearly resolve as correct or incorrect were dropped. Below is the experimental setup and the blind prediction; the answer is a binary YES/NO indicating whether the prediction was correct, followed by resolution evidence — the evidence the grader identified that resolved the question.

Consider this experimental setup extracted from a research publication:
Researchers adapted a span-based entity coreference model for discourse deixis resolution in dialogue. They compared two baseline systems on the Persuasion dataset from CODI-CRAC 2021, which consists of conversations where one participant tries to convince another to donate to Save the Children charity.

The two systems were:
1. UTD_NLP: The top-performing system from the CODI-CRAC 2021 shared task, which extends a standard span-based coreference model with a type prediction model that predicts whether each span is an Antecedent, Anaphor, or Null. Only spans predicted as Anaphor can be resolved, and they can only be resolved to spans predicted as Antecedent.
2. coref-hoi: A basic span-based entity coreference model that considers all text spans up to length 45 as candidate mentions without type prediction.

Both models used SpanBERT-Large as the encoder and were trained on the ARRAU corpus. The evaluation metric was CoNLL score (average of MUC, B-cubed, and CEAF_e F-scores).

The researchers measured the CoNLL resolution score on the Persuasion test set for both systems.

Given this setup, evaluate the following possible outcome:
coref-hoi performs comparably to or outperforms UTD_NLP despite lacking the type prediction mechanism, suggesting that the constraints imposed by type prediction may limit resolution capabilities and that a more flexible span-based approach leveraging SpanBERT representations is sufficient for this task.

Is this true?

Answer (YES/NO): YES